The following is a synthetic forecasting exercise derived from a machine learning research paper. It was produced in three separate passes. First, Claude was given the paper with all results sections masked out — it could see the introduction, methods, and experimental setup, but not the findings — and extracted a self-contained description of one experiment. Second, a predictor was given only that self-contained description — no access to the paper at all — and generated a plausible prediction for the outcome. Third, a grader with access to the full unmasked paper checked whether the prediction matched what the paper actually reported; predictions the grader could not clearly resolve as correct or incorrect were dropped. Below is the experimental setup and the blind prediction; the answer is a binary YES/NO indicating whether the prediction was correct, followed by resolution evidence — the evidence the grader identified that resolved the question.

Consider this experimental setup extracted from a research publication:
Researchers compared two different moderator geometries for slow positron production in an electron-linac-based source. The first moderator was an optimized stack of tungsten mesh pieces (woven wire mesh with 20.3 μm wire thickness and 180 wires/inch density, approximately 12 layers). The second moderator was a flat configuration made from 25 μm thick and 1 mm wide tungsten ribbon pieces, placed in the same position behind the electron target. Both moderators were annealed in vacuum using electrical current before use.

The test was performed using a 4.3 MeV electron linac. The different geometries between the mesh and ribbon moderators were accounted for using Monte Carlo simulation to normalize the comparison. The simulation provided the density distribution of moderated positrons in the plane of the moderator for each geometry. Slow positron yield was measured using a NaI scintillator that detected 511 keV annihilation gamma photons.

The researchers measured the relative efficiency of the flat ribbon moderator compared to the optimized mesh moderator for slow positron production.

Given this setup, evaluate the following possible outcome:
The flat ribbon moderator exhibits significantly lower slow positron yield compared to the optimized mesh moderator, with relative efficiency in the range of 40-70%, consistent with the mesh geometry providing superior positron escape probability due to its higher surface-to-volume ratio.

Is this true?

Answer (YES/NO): NO